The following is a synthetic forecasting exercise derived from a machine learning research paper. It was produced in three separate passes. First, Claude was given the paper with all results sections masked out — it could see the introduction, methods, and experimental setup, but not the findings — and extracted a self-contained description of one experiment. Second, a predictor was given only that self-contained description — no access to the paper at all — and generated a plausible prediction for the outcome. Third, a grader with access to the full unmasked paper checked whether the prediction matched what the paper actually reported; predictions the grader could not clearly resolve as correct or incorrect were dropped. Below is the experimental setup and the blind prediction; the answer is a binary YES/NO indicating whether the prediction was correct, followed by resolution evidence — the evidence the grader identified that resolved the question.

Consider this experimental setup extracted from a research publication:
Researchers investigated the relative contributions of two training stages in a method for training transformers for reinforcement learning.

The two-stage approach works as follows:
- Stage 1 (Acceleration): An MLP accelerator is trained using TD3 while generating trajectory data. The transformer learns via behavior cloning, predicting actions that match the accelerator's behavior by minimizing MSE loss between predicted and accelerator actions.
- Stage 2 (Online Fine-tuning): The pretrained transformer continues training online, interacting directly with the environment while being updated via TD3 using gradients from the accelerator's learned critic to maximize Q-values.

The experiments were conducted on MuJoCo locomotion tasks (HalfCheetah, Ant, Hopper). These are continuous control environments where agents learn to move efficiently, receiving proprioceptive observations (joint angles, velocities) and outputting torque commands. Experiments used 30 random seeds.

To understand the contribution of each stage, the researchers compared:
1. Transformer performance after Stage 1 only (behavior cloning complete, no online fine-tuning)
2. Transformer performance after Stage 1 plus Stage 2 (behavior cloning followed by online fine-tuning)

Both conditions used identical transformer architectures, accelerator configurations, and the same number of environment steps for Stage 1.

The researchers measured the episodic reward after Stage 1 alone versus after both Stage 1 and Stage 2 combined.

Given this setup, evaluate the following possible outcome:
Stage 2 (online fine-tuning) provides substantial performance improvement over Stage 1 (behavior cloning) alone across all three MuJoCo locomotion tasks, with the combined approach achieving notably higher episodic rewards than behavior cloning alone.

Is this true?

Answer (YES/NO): YES